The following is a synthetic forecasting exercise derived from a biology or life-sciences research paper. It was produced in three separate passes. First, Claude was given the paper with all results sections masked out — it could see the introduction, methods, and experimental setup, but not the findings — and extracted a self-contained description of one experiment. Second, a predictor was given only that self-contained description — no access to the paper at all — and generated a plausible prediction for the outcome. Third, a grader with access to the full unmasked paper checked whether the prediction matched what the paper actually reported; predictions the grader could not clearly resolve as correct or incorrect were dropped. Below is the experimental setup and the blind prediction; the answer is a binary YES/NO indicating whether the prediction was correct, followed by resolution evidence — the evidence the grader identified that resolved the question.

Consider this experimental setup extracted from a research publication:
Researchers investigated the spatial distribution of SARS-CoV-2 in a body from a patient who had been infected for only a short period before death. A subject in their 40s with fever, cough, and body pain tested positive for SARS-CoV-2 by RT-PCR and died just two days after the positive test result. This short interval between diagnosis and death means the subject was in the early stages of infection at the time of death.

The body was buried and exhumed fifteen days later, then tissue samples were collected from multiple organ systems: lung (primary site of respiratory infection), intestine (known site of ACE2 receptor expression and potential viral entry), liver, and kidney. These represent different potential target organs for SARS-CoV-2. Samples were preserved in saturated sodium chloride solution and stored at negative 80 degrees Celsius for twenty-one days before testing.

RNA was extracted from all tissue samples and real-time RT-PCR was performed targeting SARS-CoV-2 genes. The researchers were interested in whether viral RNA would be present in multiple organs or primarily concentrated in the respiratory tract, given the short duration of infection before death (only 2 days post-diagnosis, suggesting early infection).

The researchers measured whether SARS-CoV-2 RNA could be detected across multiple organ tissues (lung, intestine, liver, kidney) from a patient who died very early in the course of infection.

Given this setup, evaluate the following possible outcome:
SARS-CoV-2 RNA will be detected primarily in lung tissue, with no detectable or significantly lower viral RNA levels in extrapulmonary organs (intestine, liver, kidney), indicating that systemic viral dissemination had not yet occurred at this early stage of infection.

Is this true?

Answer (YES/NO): NO